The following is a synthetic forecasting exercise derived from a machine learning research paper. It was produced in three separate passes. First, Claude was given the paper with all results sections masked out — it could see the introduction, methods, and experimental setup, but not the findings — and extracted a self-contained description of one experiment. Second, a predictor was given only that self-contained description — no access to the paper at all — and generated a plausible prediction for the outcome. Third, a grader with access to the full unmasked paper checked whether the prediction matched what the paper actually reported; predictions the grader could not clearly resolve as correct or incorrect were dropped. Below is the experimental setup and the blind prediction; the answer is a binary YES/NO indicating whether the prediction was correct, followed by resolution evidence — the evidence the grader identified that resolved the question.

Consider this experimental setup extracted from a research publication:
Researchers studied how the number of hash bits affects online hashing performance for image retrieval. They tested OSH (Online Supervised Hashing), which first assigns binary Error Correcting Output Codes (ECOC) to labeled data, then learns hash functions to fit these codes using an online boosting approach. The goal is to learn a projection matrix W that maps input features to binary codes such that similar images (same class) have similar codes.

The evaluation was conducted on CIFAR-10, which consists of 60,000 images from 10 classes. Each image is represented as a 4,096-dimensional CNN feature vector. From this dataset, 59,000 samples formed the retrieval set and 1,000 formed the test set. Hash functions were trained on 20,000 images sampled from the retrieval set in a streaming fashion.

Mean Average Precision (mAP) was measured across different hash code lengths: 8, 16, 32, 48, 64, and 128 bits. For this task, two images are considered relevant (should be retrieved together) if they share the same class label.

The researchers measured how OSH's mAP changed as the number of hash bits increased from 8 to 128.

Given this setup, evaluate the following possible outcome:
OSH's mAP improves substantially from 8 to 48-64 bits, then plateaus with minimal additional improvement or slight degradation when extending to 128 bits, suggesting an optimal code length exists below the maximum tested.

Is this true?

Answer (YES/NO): NO